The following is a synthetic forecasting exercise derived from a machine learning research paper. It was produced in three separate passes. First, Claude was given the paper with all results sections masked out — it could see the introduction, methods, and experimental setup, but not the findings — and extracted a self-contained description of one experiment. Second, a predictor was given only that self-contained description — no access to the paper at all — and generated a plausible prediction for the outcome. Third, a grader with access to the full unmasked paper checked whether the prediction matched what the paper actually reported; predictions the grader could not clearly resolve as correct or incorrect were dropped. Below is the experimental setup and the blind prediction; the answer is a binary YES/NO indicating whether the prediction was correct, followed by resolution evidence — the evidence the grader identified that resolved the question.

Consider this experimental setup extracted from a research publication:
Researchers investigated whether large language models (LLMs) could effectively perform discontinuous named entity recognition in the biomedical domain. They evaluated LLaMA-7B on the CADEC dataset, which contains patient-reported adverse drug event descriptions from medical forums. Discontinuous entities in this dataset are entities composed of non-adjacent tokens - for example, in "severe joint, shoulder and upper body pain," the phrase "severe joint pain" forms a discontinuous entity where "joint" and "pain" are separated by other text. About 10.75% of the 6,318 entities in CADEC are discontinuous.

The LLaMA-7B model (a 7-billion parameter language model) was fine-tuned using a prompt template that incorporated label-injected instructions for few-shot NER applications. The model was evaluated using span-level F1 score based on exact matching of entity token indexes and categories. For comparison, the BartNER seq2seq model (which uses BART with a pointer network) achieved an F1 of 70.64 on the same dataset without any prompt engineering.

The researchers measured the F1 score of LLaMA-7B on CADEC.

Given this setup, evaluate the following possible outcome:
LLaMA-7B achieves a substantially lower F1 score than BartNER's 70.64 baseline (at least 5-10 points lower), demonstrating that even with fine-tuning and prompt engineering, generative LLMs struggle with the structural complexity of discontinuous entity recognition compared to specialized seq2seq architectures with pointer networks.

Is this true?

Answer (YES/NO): YES